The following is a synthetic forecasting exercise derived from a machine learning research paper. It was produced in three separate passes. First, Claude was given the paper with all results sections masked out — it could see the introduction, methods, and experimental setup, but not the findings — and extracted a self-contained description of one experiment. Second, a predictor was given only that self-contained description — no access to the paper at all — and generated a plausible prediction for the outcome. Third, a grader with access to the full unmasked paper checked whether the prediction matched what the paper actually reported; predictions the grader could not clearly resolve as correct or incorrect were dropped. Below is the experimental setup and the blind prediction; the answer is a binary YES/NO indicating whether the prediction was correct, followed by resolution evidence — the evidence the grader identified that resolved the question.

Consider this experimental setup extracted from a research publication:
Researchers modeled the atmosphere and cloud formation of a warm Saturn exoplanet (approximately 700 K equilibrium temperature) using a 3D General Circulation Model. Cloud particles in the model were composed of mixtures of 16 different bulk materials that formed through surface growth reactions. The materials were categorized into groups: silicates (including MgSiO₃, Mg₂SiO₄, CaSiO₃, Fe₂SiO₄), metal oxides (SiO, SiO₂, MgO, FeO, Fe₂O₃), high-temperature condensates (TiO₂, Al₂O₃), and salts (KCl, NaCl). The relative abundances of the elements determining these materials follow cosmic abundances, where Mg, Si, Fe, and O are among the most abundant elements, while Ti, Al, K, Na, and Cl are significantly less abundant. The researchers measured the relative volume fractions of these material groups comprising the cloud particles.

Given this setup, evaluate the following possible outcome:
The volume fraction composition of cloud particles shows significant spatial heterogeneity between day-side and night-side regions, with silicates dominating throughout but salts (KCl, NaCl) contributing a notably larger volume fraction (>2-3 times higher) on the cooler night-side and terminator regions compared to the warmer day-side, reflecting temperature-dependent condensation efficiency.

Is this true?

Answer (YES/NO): NO